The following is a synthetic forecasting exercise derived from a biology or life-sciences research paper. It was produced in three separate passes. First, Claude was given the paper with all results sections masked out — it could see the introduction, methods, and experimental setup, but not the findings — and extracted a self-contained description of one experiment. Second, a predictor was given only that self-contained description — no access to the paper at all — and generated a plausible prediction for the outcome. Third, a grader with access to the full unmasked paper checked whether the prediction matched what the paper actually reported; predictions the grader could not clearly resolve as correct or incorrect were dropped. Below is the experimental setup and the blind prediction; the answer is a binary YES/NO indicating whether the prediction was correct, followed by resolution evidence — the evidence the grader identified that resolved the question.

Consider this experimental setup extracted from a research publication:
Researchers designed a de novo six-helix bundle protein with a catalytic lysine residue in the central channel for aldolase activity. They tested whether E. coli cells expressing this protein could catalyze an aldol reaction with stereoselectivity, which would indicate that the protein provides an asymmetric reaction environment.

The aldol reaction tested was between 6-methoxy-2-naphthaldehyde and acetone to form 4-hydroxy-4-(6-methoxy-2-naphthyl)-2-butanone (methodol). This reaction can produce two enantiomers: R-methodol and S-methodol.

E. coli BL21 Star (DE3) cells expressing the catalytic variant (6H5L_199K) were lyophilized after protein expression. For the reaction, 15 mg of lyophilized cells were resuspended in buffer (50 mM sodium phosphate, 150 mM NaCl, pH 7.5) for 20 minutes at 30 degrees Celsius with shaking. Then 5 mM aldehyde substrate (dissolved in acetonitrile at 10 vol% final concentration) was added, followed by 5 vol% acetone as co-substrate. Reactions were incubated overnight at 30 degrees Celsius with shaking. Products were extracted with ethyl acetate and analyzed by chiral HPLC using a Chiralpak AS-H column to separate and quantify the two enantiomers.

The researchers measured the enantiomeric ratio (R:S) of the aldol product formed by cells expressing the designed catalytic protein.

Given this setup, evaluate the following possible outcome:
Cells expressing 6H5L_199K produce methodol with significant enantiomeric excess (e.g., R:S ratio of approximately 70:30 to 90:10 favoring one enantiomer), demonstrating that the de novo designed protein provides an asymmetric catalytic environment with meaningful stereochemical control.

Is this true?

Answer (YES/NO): NO